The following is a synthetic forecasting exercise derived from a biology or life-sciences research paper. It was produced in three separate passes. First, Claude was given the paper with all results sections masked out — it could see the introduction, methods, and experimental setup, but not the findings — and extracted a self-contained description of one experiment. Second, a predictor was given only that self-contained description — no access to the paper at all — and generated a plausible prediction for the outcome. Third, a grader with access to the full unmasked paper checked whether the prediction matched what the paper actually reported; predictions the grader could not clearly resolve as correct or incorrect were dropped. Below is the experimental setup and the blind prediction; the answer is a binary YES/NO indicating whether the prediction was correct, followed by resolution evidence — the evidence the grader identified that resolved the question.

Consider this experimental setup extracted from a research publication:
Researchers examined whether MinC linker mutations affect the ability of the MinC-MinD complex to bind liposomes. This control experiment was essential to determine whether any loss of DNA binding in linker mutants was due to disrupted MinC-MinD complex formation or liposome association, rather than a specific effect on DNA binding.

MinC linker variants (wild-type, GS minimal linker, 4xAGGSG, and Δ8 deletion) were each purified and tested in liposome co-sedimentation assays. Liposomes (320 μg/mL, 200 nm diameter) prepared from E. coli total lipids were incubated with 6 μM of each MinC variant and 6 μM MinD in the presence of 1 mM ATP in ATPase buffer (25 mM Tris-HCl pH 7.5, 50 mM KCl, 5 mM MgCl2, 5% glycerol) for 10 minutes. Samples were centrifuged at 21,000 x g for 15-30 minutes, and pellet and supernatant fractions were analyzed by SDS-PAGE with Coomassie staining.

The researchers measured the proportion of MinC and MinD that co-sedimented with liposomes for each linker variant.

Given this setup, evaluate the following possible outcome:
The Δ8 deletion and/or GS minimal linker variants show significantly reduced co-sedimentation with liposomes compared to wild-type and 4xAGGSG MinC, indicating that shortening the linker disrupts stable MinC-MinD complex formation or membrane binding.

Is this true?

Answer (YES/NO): NO